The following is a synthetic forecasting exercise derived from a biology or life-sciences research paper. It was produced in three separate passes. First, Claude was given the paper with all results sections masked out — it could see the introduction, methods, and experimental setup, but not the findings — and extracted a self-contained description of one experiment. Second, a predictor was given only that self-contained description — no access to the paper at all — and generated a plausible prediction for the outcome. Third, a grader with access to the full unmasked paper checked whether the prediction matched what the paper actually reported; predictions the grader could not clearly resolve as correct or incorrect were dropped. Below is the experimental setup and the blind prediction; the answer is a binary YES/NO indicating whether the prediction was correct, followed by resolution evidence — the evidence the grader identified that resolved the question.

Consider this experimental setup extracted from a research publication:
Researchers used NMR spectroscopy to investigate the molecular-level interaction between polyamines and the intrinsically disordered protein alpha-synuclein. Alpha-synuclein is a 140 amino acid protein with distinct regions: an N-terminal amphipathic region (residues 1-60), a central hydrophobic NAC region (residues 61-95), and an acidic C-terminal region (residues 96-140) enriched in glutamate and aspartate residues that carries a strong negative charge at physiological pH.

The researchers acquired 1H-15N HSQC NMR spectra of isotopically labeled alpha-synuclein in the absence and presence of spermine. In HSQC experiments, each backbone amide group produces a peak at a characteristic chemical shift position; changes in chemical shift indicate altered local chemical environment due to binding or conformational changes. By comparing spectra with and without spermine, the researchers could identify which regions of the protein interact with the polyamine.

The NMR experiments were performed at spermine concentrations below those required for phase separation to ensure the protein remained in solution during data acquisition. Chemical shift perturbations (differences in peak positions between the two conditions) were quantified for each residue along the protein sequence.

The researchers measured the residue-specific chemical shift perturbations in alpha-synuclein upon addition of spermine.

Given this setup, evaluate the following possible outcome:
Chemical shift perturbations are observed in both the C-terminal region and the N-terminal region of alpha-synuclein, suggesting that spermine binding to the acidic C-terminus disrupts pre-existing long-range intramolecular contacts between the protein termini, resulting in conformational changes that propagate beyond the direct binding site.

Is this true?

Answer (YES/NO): NO